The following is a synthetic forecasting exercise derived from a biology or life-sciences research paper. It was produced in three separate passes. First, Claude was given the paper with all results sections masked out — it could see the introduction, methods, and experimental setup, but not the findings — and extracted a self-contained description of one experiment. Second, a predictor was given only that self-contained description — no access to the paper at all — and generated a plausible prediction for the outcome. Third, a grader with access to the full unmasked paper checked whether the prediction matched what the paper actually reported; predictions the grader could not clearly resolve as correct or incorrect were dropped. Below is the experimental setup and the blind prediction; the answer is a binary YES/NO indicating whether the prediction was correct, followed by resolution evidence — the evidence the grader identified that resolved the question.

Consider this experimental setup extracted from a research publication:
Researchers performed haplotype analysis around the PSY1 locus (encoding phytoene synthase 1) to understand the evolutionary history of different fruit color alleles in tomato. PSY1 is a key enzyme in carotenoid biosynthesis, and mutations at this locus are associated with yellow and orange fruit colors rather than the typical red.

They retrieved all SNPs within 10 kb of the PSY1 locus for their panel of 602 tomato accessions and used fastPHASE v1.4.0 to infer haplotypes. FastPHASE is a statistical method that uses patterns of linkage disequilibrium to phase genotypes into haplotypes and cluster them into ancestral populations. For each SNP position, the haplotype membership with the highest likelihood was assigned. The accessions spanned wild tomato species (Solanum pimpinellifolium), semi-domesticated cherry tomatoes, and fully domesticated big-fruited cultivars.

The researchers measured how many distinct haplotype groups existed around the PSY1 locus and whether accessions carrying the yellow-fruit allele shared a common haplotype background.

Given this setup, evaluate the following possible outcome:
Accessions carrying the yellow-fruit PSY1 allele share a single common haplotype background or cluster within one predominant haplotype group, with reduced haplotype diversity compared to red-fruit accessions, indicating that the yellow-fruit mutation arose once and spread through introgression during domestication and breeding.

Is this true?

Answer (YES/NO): NO